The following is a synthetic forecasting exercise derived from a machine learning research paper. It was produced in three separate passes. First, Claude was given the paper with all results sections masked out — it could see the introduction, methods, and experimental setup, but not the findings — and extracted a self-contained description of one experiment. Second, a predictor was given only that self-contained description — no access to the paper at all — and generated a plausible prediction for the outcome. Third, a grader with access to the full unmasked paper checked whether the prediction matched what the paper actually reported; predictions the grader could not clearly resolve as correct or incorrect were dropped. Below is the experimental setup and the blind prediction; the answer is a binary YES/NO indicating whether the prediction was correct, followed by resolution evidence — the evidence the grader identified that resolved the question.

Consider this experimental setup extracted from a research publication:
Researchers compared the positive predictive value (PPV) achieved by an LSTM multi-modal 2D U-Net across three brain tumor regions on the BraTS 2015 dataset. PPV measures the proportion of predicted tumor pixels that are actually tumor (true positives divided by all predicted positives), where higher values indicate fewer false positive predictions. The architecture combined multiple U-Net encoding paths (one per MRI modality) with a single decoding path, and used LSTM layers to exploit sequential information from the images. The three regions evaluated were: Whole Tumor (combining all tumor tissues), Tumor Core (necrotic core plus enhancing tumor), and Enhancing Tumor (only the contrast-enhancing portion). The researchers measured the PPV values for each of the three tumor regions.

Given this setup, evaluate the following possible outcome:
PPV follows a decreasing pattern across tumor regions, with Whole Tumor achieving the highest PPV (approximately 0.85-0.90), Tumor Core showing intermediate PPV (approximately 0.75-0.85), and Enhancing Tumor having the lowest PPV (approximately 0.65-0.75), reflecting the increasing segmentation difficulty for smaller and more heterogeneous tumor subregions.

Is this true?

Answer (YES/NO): NO